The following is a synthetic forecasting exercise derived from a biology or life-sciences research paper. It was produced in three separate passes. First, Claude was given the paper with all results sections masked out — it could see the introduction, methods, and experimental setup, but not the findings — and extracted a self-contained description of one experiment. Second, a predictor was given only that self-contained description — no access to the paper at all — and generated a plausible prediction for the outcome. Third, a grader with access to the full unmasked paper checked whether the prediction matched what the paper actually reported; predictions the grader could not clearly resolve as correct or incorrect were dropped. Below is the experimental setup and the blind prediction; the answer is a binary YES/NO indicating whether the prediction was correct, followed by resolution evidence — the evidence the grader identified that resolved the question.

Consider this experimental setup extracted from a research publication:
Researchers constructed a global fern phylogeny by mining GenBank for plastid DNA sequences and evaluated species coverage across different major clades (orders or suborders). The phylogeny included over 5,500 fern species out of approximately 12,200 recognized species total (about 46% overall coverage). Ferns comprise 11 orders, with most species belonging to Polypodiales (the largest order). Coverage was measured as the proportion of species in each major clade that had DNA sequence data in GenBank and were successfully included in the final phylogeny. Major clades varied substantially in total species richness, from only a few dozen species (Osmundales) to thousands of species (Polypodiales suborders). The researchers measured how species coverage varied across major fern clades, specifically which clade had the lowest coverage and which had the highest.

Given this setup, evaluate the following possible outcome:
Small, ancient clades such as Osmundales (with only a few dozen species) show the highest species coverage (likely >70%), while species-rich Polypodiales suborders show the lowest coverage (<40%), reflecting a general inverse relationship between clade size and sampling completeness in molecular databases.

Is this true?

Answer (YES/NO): NO